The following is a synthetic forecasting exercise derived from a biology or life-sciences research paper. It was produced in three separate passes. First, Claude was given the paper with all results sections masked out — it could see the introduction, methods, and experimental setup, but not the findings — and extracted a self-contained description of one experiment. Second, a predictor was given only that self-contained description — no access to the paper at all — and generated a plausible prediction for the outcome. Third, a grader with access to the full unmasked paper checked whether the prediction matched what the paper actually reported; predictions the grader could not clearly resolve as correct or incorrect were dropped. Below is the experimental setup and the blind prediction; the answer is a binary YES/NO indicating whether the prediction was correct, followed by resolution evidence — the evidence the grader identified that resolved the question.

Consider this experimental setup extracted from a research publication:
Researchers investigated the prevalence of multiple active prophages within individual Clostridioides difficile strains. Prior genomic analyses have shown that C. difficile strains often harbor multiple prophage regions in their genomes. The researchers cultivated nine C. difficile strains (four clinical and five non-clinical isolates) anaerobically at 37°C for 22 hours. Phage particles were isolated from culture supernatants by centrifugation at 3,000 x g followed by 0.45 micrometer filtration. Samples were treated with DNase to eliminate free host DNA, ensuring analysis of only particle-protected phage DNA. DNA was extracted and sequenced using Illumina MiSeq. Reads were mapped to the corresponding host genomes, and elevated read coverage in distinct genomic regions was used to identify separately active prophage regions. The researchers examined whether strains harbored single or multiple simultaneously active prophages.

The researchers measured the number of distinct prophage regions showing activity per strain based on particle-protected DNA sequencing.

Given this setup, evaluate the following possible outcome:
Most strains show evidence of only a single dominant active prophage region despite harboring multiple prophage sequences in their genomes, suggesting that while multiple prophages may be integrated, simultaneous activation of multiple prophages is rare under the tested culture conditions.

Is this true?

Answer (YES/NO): NO